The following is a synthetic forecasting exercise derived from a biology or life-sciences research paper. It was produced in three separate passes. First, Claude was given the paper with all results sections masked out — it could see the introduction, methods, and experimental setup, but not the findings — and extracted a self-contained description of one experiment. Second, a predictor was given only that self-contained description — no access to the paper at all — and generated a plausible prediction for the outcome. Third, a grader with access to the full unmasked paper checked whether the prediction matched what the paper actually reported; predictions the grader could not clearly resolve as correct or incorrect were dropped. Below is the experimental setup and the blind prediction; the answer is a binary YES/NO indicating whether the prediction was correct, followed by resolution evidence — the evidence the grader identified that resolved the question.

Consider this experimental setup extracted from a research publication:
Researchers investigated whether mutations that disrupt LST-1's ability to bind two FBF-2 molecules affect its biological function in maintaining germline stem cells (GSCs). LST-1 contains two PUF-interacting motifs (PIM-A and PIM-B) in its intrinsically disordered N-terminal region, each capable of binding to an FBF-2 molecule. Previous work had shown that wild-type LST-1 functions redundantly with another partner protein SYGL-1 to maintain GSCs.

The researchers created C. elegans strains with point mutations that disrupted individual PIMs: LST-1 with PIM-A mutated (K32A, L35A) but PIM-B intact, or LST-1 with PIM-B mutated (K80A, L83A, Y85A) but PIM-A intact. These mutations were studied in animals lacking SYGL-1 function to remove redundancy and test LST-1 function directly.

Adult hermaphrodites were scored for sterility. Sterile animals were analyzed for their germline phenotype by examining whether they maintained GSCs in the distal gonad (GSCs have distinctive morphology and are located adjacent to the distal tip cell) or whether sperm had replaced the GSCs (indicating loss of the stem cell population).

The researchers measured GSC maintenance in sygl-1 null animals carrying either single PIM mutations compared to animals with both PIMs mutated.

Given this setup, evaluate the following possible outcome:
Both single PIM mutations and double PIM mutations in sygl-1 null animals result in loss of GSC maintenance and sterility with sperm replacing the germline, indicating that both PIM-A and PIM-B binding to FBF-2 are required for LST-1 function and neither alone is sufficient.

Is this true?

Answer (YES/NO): NO